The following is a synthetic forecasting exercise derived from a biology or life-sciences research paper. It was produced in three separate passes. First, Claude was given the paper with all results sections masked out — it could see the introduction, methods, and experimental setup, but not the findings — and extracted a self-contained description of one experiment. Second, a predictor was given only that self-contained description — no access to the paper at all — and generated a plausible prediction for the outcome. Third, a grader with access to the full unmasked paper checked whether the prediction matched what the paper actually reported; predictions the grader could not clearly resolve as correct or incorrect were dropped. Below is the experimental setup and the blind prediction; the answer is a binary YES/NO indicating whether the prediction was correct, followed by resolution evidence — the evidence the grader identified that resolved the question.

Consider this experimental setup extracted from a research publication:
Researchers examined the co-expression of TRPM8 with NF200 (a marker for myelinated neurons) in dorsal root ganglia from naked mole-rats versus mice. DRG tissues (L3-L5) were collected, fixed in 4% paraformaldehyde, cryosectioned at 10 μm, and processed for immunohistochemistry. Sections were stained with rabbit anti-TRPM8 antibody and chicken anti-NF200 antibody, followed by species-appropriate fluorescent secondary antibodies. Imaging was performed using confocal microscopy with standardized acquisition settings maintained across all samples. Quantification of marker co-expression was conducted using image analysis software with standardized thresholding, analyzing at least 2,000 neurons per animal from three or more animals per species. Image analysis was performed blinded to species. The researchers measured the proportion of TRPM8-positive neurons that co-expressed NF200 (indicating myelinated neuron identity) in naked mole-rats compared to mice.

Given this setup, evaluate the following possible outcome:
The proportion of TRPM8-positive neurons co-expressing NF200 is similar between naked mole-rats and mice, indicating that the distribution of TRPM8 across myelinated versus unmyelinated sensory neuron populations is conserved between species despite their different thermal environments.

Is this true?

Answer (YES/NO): NO